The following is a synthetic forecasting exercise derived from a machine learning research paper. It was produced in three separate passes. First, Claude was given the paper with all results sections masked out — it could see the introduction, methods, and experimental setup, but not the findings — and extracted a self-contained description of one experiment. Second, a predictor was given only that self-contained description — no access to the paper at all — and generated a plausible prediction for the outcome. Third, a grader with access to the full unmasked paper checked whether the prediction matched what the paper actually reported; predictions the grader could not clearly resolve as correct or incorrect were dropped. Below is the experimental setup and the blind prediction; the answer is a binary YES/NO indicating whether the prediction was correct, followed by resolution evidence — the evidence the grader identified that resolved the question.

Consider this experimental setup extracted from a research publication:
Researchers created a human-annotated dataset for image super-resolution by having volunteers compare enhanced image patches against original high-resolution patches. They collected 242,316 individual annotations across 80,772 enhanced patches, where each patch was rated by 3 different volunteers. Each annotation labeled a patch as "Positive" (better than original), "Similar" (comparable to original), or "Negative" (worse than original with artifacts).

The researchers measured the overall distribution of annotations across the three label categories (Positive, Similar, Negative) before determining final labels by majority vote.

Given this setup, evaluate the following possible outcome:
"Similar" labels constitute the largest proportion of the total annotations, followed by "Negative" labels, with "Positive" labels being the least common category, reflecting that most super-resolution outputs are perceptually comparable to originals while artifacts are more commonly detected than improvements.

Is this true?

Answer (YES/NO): NO